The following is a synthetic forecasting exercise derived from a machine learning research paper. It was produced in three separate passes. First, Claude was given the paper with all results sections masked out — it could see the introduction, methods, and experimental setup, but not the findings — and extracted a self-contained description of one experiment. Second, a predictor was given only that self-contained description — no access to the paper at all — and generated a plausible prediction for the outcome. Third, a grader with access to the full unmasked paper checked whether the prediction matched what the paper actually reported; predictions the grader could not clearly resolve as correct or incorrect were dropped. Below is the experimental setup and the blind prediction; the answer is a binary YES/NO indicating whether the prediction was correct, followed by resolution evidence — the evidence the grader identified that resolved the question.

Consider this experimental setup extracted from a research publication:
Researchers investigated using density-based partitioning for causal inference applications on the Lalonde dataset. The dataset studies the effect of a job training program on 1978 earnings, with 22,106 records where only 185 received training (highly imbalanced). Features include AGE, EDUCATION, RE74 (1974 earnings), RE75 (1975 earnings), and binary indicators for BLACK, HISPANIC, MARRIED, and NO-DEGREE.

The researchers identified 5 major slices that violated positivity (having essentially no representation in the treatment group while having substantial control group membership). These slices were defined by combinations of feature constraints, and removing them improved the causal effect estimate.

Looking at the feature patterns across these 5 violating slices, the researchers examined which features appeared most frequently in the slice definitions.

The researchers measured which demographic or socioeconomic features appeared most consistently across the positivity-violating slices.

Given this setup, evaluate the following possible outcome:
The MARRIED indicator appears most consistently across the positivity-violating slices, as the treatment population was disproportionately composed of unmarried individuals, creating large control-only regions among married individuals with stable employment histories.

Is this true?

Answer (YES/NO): NO